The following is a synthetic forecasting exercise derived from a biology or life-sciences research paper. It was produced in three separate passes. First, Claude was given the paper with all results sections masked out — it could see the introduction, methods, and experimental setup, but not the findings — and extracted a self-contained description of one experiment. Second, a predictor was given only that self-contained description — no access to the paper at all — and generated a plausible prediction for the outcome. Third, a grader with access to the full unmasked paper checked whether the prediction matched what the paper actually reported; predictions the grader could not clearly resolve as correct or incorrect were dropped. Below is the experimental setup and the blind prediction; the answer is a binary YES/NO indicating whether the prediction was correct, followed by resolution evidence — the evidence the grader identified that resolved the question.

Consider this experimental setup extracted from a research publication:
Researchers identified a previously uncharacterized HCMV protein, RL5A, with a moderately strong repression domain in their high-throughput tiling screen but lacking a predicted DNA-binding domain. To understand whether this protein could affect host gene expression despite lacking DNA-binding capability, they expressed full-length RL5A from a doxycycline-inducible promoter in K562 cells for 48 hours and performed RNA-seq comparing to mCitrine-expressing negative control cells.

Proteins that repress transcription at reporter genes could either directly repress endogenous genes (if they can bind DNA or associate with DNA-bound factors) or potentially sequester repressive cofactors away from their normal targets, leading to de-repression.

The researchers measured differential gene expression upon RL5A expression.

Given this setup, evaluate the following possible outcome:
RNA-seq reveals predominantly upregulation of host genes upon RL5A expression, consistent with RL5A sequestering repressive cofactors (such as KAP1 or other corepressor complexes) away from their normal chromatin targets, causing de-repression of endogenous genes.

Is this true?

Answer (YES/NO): YES